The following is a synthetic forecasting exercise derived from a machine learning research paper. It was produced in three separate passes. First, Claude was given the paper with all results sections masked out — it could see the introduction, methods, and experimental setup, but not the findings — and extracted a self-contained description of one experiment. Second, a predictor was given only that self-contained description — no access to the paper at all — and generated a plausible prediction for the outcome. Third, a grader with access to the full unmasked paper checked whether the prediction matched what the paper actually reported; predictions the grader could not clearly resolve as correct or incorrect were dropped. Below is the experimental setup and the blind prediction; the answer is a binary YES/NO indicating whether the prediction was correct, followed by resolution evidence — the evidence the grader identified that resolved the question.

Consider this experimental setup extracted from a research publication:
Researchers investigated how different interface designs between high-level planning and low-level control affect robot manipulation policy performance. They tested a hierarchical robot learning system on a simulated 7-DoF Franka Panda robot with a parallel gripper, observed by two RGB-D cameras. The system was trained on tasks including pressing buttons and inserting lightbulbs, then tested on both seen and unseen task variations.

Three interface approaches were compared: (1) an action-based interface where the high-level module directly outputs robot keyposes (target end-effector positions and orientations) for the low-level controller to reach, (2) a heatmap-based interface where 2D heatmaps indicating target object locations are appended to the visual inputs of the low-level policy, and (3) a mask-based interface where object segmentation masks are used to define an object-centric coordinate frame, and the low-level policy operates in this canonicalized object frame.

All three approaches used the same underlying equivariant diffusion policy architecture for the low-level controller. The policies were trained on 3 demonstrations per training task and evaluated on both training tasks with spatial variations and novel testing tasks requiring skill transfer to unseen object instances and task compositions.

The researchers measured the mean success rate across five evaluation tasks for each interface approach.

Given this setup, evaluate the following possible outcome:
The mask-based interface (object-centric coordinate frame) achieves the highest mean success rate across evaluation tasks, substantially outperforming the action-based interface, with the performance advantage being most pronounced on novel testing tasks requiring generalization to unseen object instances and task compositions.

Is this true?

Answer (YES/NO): YES